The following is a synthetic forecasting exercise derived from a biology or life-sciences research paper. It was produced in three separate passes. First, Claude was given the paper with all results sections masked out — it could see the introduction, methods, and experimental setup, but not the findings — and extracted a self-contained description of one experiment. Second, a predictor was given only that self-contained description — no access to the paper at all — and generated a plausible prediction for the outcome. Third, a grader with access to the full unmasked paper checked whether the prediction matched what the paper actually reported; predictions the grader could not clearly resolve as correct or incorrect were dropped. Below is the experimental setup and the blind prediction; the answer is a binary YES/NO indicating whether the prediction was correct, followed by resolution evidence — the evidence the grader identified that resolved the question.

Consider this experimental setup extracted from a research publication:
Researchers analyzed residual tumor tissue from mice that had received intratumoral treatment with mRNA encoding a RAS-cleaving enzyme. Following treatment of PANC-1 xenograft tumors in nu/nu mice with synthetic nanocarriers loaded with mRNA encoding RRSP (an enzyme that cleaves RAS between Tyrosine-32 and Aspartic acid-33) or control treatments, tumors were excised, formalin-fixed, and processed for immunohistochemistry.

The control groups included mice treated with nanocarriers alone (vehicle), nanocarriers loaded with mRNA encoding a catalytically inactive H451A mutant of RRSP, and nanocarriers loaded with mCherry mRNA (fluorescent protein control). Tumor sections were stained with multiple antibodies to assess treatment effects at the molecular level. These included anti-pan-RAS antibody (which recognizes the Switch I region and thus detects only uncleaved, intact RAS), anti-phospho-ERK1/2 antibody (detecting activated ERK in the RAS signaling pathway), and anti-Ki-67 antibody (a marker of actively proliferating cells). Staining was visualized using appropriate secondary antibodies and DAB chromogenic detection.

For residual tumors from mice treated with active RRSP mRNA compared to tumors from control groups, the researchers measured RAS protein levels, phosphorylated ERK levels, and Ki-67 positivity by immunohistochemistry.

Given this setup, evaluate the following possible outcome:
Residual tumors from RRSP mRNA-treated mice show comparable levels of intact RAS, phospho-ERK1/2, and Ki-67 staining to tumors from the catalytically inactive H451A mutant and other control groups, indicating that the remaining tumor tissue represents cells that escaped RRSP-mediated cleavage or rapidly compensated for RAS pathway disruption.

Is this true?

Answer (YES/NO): NO